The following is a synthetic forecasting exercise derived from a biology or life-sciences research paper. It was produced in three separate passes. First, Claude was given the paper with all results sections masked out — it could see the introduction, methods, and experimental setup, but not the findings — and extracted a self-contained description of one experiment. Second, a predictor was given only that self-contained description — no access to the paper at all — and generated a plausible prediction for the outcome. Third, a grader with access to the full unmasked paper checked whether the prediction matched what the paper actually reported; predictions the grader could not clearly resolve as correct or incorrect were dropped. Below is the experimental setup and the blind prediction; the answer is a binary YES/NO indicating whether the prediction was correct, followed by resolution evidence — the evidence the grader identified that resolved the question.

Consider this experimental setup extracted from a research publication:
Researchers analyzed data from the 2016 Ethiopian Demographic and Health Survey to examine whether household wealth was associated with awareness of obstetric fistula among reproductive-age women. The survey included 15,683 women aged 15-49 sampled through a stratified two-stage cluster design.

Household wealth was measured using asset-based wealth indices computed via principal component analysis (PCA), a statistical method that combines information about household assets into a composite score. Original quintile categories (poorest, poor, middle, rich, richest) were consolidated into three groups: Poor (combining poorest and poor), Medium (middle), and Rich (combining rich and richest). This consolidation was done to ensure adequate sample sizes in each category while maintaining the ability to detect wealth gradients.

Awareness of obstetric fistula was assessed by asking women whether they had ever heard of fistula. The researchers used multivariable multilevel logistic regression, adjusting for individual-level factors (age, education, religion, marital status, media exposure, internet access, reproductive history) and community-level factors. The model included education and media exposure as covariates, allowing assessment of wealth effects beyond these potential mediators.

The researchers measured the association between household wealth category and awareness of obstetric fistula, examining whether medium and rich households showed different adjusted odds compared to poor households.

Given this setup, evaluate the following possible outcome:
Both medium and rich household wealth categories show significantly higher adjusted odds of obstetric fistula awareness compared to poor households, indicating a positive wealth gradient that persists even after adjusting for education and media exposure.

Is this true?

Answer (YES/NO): YES